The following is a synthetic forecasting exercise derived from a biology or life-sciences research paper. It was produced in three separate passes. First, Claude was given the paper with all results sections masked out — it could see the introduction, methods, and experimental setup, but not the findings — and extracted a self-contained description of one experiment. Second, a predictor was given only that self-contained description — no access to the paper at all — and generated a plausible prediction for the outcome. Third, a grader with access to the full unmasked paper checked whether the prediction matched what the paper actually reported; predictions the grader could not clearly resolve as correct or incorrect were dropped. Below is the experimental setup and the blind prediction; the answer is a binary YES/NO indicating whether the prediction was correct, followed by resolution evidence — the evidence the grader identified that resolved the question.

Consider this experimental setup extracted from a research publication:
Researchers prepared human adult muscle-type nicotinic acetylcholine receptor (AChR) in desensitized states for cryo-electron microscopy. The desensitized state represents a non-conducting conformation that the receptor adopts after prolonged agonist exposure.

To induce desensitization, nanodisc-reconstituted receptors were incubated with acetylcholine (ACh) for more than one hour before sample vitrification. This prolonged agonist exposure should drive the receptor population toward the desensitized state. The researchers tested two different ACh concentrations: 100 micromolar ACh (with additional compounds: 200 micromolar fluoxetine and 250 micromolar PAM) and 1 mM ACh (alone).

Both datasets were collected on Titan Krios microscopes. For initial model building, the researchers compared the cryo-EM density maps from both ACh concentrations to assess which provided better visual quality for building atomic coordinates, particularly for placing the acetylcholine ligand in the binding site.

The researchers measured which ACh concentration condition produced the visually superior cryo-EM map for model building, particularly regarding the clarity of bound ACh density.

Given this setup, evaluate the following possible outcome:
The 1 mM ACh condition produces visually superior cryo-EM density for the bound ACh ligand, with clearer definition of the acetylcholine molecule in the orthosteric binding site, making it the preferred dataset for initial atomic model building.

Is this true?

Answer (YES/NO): NO